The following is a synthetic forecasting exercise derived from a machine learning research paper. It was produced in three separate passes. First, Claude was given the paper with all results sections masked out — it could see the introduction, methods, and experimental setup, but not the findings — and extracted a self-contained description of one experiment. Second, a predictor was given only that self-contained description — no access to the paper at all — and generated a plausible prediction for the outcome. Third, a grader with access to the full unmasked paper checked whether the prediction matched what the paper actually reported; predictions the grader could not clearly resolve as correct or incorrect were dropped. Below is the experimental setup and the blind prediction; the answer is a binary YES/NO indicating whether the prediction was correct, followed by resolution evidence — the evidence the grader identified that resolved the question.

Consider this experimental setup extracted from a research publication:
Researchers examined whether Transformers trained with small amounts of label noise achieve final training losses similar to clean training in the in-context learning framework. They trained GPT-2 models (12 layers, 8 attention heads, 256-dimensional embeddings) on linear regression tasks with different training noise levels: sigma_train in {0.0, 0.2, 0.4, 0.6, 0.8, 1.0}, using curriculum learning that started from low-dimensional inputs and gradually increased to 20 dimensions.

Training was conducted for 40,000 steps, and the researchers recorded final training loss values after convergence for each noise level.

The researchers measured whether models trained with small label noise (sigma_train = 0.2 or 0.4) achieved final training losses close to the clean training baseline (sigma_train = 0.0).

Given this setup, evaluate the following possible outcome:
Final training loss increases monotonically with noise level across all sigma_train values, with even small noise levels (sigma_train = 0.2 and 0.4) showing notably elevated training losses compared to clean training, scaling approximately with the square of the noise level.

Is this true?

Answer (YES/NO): NO